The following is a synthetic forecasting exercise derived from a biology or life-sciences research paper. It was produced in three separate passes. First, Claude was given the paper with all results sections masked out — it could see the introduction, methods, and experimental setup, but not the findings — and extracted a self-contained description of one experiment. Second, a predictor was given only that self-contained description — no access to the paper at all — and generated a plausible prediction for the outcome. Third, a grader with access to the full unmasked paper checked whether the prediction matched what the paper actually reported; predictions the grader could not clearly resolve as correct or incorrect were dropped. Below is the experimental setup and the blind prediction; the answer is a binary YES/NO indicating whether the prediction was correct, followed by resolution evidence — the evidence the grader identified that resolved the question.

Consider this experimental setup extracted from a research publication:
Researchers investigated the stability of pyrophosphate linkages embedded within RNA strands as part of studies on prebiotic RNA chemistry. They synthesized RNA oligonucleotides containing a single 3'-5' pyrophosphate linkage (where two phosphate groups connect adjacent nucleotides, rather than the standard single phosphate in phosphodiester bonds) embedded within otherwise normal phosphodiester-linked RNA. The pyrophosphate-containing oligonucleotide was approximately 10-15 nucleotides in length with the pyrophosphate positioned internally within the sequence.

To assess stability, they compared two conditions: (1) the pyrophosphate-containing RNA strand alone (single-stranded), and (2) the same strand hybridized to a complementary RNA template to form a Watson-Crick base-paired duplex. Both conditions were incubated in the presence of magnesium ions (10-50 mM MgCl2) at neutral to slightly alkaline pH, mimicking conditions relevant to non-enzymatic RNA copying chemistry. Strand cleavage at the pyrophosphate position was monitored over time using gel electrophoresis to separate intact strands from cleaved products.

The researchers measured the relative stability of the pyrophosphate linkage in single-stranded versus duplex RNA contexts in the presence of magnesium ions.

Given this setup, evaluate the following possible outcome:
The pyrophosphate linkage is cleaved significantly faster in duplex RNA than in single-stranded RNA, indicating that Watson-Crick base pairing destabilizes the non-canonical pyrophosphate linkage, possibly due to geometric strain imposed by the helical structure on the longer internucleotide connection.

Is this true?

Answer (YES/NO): NO